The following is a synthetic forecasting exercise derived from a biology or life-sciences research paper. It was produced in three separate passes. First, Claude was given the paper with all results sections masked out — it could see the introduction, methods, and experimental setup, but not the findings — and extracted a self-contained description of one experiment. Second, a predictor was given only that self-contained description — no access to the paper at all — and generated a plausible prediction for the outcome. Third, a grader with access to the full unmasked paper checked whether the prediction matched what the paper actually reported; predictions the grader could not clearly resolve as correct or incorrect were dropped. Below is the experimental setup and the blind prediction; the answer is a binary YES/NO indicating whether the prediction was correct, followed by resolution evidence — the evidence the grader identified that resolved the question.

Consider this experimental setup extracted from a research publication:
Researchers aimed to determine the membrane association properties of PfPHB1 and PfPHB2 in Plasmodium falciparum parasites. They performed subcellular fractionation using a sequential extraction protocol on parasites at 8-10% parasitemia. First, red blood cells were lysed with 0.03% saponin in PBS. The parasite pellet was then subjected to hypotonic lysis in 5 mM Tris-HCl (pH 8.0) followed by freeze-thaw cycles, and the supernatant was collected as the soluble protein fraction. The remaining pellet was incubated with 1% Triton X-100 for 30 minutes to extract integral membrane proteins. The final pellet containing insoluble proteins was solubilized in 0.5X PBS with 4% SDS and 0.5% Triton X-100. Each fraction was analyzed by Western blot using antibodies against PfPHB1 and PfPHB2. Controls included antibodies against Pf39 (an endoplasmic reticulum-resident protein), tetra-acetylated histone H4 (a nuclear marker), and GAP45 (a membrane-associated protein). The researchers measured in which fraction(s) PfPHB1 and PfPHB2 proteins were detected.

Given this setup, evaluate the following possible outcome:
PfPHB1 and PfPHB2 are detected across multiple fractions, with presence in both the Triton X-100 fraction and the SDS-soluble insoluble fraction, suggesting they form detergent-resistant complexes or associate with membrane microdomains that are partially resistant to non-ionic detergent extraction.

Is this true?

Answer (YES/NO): NO